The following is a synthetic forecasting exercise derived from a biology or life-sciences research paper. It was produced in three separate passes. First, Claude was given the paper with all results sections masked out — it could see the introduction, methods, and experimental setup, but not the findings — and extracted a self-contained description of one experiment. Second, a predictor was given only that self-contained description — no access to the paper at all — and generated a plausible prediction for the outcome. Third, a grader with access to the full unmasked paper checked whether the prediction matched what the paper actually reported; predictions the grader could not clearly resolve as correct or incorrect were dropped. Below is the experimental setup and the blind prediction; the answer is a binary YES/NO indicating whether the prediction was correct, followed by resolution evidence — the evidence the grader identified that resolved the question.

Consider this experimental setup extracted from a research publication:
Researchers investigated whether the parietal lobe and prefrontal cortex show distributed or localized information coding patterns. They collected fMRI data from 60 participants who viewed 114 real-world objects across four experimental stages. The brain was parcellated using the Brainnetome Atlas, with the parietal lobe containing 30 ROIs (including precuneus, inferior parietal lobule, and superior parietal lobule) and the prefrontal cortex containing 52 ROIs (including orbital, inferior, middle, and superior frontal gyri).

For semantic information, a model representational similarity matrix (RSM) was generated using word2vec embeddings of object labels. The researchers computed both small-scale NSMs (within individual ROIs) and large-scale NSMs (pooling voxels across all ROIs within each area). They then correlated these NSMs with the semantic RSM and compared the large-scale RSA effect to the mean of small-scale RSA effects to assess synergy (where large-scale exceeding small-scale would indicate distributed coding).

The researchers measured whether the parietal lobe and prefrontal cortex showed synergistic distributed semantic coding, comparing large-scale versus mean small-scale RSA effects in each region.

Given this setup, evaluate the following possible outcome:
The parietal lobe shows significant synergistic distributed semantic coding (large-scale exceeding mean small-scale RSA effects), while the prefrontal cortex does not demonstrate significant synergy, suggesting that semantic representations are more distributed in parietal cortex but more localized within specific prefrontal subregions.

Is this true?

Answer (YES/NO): NO